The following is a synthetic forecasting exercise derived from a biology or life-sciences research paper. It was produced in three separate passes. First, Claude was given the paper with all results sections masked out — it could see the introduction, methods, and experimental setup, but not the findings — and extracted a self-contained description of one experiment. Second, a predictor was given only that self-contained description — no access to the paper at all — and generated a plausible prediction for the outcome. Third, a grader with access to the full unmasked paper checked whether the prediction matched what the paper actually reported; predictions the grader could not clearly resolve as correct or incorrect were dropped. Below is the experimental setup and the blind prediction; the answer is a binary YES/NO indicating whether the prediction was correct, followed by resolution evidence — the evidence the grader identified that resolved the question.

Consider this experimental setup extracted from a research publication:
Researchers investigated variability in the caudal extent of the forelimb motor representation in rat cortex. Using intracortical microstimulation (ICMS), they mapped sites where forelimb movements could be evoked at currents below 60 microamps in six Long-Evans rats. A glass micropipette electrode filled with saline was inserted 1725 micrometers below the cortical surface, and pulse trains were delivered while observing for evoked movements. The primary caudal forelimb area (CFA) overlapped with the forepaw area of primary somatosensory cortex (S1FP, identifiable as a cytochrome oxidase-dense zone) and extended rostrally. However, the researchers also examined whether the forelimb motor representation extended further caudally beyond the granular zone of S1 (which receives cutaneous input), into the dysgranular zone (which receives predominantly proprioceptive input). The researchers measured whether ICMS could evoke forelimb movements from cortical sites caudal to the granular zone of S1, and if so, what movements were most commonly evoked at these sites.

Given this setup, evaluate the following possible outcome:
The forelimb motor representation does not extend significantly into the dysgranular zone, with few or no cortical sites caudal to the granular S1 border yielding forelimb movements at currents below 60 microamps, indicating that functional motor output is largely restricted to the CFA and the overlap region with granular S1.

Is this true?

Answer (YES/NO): NO